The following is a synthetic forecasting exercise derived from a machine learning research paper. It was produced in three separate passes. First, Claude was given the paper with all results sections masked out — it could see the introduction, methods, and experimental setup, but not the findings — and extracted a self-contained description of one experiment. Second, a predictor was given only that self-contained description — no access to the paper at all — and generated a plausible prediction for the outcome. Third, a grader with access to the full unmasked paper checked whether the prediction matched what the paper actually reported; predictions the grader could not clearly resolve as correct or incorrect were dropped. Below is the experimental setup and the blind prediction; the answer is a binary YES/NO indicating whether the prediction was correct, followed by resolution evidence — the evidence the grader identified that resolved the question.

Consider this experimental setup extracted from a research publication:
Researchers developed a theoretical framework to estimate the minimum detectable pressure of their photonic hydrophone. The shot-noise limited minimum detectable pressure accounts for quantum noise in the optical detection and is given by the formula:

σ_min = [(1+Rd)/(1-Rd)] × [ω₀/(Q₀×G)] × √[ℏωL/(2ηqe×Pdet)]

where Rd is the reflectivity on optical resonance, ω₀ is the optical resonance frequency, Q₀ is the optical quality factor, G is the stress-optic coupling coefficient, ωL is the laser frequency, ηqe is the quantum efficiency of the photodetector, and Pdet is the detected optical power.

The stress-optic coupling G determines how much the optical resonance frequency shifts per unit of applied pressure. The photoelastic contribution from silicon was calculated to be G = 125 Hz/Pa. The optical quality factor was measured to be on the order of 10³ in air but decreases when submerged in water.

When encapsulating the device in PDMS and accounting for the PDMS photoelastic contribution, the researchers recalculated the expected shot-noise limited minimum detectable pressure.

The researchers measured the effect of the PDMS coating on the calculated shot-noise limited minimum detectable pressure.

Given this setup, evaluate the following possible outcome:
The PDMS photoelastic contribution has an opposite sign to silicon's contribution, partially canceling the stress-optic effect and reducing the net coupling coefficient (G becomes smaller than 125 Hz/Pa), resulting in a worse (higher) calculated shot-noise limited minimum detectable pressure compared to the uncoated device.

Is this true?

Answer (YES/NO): NO